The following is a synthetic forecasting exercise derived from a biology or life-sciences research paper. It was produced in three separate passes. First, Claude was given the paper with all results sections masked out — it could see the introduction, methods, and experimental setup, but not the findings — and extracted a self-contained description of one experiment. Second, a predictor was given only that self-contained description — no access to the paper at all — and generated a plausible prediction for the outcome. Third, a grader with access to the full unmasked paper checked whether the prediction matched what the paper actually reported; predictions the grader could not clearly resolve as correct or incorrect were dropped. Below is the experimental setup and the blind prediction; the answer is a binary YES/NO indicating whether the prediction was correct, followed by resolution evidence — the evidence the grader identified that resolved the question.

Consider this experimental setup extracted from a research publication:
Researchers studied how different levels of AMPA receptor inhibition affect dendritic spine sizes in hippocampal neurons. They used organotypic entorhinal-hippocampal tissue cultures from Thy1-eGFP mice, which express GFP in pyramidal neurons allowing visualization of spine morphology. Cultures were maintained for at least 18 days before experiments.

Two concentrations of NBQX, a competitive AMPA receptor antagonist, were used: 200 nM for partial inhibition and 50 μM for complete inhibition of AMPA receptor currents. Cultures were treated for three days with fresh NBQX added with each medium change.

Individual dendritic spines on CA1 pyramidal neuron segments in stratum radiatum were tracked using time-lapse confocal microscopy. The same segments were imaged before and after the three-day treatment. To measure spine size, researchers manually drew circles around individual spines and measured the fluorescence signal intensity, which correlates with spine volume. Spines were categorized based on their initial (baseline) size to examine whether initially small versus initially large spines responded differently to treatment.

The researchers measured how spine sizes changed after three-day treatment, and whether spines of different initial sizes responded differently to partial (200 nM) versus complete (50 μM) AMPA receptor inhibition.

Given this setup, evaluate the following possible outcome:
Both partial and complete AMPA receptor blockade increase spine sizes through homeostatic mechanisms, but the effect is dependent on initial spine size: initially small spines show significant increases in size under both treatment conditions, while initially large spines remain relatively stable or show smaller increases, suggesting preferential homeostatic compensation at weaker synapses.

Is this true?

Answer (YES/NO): NO